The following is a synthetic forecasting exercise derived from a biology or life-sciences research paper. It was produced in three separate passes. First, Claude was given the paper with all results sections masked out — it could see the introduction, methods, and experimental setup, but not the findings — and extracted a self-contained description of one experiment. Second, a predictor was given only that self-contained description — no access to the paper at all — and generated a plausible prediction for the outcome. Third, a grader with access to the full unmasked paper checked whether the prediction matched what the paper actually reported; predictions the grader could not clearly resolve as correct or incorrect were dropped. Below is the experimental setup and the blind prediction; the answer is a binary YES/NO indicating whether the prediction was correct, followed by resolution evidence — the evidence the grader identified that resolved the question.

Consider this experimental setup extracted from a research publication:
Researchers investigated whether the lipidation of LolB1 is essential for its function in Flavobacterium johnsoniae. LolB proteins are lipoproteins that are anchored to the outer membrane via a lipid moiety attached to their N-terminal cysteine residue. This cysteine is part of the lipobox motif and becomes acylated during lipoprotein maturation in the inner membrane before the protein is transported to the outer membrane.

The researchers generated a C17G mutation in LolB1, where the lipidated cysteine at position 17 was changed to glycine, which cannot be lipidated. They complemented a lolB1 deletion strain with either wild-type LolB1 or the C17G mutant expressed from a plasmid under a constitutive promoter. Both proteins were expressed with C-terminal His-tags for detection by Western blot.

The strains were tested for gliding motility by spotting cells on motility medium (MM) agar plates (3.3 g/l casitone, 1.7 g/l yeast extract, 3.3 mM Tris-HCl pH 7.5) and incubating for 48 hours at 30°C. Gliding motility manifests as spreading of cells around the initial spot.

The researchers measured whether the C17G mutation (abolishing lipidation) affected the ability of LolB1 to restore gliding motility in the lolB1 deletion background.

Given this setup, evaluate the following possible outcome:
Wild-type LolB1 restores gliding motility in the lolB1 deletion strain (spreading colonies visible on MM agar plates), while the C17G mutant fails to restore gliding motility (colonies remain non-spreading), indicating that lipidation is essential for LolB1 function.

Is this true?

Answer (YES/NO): NO